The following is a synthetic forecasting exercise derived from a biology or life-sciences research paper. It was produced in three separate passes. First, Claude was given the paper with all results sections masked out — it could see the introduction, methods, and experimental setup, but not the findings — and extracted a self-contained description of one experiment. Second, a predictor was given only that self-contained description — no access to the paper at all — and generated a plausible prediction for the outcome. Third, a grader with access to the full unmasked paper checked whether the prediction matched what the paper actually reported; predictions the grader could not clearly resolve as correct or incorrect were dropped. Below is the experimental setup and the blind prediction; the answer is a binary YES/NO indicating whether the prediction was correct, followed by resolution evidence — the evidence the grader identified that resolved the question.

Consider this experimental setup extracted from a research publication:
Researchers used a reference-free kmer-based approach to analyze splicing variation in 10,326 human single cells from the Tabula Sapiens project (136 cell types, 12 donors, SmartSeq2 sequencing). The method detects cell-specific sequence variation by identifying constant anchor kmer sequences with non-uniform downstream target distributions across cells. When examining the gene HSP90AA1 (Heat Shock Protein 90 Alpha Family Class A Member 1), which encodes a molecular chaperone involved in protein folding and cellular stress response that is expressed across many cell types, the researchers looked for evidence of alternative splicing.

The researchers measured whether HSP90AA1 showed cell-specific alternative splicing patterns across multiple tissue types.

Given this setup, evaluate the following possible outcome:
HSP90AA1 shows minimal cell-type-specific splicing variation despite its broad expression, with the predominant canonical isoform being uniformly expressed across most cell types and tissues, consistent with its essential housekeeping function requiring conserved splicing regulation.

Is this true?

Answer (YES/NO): NO